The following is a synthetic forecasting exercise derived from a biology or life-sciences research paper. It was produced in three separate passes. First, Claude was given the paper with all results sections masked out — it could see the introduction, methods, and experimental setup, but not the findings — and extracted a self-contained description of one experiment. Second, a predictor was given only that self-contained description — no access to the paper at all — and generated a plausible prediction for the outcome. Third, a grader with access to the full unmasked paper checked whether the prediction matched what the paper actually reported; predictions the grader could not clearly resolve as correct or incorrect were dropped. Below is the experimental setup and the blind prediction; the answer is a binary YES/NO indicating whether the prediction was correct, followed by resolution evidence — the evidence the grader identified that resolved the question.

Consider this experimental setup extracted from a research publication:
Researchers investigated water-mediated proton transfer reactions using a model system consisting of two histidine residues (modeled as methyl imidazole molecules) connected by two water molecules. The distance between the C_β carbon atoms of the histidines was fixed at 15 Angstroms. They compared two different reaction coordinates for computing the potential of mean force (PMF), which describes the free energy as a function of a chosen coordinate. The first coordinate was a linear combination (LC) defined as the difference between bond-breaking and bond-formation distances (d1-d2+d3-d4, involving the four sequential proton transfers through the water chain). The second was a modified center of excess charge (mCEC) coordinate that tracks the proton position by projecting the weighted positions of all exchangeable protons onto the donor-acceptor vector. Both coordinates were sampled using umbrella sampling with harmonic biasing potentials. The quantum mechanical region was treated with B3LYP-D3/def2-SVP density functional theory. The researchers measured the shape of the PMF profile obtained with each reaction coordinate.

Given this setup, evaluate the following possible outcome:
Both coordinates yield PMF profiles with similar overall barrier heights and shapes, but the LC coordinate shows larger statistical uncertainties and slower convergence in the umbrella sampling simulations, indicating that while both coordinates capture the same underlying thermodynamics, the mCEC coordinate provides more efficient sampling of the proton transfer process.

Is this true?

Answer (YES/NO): NO